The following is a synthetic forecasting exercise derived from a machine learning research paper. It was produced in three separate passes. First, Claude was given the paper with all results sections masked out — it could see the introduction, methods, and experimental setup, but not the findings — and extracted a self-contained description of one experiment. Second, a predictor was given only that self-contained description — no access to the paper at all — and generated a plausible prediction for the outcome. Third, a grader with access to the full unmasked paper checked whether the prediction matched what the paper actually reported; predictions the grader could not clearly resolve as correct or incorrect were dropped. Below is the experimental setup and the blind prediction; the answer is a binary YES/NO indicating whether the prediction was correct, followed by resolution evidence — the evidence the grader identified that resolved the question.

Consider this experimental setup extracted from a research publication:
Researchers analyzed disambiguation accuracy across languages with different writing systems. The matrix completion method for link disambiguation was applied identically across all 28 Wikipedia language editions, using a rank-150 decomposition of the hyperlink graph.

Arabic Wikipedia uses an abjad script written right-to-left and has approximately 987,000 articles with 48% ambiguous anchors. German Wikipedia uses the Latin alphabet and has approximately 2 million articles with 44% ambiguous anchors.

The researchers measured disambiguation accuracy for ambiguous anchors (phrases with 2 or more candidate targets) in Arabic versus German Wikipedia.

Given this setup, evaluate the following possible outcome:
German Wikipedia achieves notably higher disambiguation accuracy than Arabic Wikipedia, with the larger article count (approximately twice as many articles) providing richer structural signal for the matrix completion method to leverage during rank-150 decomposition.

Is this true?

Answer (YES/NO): NO